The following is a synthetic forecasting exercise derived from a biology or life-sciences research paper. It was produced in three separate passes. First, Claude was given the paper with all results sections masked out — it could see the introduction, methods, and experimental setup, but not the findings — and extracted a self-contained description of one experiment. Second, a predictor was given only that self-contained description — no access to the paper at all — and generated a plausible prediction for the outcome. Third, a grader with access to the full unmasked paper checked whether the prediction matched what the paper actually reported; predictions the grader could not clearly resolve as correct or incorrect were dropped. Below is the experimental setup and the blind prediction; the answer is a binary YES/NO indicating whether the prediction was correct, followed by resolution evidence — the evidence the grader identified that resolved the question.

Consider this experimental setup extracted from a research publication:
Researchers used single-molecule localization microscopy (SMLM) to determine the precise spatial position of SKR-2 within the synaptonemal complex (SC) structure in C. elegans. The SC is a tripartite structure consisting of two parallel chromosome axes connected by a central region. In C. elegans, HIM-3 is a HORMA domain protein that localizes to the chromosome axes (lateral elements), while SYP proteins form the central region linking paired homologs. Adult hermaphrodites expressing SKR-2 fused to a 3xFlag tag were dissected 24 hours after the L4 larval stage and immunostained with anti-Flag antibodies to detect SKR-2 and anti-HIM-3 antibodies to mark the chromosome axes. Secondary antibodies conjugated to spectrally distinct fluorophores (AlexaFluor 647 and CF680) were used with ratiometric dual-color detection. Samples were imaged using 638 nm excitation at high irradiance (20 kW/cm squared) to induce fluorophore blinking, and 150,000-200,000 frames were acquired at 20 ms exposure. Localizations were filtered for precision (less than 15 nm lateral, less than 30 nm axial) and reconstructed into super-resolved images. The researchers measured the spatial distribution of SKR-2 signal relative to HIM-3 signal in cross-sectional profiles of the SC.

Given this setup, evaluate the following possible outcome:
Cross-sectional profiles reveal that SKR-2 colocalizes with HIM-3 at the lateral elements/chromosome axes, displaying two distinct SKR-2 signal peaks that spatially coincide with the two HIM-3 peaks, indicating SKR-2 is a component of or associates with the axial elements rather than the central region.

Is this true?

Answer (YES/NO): NO